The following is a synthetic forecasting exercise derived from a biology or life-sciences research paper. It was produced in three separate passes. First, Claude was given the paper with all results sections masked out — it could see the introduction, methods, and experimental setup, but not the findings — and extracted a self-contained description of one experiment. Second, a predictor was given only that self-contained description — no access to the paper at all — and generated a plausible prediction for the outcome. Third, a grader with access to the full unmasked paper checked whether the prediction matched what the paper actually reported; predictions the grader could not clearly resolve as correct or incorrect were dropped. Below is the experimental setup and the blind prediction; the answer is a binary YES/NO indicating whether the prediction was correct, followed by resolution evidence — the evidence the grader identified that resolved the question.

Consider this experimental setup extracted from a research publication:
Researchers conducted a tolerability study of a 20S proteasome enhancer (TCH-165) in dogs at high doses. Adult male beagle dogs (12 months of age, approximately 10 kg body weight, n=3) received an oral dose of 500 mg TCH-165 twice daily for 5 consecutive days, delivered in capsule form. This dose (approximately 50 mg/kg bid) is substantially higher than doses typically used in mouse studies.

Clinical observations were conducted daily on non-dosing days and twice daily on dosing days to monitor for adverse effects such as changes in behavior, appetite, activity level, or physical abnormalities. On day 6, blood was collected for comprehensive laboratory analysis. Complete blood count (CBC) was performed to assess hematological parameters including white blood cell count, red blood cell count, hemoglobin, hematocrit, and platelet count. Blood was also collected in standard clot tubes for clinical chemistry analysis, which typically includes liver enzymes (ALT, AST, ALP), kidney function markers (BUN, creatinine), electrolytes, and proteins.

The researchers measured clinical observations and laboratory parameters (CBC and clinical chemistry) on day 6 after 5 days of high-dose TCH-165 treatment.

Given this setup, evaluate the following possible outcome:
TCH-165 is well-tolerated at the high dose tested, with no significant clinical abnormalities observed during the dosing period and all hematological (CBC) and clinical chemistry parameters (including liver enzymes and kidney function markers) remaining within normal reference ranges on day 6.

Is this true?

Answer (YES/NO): YES